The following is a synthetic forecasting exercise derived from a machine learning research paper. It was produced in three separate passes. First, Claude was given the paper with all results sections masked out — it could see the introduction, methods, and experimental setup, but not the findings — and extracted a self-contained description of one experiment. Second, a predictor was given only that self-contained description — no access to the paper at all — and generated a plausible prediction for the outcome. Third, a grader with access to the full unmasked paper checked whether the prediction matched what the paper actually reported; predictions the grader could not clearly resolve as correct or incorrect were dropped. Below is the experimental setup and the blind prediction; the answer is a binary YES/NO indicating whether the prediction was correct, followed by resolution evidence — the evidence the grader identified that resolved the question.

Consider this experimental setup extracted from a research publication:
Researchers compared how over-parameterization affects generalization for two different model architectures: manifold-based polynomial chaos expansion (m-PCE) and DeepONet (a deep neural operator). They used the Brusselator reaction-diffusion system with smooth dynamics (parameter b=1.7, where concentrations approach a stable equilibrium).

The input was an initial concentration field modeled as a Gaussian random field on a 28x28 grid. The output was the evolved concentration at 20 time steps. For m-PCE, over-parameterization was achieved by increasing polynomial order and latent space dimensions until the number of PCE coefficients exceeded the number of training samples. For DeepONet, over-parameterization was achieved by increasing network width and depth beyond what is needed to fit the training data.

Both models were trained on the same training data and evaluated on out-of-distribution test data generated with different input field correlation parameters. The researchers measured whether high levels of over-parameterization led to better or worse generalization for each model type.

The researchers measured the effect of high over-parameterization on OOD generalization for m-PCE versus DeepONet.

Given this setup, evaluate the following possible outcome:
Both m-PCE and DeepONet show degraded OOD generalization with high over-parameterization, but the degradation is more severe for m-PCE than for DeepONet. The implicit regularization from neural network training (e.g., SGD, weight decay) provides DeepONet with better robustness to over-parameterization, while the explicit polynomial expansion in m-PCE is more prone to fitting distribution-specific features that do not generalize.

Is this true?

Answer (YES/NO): NO